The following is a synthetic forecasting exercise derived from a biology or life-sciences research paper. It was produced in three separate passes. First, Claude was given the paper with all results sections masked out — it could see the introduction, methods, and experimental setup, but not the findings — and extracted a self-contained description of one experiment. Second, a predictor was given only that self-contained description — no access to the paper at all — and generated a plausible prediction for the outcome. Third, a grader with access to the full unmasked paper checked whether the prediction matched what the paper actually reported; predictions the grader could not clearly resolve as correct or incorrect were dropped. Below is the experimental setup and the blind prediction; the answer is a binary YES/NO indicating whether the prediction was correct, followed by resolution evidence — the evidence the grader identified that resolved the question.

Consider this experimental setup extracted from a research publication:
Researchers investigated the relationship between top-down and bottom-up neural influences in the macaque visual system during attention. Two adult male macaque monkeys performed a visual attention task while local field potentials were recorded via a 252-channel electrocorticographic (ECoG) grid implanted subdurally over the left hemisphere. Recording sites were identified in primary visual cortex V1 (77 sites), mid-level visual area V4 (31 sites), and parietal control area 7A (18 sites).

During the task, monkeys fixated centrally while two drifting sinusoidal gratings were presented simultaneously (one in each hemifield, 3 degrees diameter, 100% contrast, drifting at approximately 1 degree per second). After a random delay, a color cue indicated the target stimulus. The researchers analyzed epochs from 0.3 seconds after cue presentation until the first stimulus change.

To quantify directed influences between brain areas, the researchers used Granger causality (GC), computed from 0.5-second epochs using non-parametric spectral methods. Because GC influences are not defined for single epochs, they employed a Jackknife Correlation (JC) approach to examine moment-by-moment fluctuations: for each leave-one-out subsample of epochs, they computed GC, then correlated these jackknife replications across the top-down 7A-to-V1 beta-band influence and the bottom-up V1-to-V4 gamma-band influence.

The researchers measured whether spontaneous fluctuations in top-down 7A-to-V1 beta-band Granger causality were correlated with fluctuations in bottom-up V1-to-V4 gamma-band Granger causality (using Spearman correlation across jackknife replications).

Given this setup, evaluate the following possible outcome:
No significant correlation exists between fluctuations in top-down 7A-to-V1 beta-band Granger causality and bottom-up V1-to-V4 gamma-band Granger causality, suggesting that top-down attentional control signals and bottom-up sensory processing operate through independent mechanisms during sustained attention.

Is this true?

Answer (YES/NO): NO